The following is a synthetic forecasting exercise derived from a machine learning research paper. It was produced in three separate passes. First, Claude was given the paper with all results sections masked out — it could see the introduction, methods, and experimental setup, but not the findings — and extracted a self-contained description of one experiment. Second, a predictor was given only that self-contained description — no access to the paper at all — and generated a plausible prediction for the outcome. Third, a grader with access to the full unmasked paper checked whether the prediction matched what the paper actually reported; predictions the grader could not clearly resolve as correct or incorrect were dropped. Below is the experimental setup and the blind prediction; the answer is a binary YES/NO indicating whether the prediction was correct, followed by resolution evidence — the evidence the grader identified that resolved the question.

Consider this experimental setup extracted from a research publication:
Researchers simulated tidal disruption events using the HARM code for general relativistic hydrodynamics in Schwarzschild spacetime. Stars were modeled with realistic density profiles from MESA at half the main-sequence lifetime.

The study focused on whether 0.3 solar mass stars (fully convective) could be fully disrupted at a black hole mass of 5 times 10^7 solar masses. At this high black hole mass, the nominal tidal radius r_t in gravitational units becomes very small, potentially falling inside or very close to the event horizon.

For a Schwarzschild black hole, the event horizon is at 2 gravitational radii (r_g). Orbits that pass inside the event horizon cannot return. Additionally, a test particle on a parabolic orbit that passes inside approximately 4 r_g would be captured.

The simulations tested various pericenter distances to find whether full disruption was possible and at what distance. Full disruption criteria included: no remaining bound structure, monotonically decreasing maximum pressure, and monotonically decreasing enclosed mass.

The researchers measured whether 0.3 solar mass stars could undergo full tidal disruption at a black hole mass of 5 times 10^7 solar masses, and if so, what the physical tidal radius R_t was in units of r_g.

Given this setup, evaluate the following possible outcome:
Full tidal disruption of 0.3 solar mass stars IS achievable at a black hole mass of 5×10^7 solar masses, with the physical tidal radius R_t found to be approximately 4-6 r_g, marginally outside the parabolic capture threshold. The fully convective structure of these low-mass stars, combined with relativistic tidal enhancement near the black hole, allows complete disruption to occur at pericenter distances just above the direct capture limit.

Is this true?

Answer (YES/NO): YES